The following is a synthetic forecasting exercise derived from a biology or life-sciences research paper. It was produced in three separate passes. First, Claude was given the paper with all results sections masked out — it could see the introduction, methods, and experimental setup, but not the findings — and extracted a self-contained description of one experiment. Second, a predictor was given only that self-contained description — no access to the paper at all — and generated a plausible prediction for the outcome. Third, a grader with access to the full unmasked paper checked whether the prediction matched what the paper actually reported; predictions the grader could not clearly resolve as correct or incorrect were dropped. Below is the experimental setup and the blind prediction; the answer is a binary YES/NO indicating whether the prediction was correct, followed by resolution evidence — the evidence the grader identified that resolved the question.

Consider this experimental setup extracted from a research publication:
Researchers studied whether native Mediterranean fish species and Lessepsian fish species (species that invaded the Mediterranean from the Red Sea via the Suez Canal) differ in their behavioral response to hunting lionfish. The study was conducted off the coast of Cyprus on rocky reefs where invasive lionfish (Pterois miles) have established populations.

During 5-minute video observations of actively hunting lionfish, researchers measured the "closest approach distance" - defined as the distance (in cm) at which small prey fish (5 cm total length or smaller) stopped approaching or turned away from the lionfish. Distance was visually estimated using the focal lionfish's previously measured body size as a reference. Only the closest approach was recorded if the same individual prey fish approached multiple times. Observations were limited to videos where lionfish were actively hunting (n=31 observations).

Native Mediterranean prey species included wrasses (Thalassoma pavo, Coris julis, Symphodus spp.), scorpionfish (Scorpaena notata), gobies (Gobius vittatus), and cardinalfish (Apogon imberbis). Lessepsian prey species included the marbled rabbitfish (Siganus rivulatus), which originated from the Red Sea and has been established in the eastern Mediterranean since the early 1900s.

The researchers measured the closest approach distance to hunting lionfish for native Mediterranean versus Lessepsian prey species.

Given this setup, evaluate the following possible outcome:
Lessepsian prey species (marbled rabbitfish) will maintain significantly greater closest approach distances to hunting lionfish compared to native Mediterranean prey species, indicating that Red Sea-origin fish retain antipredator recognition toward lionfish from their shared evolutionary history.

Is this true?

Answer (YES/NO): YES